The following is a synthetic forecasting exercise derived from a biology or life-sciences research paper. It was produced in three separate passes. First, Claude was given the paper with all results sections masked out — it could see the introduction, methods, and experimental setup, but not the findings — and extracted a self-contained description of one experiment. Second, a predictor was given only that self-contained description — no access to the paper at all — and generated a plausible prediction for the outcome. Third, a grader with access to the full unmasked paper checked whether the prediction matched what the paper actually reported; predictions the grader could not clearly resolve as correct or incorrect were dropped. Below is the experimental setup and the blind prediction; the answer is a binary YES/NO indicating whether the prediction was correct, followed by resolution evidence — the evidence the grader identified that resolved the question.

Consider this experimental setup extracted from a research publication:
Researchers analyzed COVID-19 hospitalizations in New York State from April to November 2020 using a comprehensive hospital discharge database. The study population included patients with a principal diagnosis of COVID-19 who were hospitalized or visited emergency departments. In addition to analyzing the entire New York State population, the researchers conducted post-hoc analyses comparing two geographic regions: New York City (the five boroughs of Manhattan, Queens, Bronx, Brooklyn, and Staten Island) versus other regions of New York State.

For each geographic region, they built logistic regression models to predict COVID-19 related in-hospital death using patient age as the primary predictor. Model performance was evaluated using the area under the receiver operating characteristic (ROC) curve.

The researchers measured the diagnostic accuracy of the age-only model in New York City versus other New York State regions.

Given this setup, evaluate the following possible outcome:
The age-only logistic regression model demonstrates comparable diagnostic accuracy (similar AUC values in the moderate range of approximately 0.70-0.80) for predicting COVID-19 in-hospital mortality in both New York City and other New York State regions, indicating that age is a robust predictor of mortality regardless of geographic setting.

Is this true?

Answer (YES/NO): YES